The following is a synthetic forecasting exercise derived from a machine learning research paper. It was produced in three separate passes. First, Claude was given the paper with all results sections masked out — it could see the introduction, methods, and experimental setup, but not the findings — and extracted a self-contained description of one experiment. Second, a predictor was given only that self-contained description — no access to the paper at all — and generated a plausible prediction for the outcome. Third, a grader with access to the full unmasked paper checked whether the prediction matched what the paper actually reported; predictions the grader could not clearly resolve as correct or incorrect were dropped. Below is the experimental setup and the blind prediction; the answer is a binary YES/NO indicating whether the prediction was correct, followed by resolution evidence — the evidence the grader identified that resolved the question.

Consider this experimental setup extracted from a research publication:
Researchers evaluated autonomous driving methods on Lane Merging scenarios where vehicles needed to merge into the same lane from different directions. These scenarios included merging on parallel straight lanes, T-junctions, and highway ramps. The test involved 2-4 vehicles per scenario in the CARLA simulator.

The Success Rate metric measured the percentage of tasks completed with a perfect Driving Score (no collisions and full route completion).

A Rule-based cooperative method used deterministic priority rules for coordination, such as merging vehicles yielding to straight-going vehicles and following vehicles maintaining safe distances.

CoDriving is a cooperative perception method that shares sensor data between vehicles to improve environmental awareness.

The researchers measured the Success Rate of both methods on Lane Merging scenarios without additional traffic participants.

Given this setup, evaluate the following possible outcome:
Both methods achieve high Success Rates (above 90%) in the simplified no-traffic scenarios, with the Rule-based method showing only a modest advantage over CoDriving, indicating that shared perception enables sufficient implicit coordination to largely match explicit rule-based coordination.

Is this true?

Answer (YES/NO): NO